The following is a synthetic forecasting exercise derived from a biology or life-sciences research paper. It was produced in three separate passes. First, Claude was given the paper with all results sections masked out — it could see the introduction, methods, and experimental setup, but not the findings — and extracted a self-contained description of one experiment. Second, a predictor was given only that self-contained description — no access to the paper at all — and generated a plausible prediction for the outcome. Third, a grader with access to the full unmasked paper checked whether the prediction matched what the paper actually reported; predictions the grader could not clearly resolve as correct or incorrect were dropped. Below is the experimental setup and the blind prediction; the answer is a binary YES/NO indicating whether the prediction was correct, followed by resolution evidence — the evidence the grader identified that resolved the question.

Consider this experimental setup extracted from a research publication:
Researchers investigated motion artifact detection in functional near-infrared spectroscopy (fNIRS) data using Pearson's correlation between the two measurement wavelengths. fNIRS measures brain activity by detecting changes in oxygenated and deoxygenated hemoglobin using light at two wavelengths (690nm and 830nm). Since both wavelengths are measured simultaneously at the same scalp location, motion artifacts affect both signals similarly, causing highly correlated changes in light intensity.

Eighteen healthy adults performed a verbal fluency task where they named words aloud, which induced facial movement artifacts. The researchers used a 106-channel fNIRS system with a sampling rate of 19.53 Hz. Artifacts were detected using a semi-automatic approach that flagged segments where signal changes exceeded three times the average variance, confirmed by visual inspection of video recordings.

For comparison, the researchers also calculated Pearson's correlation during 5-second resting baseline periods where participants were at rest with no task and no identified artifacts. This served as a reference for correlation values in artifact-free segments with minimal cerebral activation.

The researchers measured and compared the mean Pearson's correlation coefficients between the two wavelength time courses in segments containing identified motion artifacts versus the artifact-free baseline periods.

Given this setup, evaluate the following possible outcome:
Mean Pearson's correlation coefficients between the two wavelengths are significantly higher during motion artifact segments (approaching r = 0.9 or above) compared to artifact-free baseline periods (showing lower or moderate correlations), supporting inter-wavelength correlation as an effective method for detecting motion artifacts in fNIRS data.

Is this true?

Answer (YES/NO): NO